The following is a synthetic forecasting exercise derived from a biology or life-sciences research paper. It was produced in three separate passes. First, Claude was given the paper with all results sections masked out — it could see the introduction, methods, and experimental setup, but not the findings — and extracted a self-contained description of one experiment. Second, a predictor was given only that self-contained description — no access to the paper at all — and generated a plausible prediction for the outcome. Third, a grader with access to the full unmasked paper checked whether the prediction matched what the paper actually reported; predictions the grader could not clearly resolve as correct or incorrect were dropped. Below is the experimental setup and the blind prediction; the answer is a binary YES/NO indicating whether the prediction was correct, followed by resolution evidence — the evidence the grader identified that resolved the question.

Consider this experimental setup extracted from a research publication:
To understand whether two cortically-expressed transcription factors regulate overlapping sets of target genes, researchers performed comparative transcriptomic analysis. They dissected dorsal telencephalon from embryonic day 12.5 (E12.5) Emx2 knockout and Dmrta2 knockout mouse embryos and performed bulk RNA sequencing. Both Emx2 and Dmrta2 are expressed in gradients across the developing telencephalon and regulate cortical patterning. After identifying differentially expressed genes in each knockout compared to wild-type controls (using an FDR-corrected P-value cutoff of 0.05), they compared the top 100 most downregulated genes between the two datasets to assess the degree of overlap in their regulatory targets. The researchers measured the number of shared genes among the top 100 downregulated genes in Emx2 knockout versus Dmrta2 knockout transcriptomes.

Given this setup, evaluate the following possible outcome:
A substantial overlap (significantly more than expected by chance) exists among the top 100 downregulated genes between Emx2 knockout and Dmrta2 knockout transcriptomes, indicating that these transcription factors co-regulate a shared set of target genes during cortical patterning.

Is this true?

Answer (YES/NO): YES